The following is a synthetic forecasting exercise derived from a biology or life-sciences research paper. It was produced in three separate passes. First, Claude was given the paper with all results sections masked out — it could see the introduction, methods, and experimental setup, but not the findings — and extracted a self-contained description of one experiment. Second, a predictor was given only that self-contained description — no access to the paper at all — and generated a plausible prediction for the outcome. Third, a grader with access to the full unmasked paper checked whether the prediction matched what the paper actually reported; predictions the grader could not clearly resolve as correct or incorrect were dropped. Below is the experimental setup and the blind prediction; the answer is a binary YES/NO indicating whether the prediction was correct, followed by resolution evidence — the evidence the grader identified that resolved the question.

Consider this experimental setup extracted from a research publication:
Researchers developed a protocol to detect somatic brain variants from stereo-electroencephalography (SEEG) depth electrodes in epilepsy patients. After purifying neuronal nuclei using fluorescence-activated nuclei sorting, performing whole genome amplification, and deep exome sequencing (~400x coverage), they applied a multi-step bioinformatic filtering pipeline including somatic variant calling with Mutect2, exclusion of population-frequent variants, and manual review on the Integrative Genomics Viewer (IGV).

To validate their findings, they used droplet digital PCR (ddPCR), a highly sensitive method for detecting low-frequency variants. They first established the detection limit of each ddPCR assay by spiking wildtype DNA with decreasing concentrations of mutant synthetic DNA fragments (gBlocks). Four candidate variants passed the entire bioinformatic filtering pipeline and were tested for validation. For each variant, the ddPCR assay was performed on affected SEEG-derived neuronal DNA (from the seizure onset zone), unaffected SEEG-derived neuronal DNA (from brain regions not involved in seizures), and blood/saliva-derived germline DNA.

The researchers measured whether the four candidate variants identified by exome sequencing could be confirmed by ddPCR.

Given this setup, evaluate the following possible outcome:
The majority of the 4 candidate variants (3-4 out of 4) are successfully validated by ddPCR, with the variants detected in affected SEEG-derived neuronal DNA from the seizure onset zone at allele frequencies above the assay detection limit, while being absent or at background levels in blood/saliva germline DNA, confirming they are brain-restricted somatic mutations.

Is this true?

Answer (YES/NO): YES